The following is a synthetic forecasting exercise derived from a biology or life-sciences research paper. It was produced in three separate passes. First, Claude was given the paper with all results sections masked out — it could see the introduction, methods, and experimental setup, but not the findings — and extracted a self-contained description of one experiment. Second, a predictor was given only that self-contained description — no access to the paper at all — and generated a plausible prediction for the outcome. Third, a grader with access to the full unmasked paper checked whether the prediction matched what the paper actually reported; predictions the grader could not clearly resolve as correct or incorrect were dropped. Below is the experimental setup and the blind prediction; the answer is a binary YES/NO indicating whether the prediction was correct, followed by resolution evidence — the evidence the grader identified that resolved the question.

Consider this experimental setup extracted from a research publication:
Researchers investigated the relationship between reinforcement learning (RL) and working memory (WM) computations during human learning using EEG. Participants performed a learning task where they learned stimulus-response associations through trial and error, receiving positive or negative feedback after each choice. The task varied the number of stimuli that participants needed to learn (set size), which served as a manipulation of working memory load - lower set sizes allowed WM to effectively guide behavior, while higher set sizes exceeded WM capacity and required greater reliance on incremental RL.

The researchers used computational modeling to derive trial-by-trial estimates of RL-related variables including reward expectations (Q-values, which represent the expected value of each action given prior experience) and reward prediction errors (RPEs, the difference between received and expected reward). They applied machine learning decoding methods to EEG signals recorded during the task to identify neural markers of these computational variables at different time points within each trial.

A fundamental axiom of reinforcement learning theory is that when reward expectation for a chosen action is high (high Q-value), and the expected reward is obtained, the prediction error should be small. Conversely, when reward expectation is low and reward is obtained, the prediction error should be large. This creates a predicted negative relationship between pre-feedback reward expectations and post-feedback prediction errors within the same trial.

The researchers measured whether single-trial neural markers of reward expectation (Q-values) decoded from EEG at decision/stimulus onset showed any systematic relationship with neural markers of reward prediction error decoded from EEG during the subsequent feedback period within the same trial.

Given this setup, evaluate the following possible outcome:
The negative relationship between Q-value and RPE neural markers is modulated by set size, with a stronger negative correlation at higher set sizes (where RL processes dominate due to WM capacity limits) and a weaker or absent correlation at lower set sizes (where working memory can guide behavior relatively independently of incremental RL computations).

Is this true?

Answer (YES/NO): YES